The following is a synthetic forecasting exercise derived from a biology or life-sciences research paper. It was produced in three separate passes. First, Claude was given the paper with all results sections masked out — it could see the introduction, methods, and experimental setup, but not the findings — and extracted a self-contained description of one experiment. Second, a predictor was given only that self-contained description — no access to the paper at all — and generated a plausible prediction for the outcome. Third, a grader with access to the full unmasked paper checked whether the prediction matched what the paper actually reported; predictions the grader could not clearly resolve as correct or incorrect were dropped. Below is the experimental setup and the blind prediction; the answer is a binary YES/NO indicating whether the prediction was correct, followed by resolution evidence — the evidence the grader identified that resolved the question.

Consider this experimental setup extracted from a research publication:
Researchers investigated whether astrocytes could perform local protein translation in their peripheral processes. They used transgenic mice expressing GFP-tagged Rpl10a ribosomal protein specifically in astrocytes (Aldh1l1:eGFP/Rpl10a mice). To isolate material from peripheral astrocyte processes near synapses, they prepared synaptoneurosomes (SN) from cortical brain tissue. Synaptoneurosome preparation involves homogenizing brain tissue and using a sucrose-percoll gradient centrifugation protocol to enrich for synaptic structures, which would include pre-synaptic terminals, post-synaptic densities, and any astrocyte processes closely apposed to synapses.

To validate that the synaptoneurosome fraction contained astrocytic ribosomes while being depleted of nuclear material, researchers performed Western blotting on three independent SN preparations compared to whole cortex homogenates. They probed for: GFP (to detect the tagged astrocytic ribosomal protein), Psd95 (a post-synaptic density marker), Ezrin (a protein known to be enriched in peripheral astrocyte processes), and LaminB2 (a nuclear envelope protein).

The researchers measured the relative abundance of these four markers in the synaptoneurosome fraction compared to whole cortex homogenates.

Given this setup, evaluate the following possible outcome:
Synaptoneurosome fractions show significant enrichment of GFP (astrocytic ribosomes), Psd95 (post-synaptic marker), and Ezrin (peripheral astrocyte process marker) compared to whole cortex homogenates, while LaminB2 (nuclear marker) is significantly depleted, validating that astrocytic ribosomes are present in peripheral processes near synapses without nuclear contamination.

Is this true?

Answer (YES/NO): NO